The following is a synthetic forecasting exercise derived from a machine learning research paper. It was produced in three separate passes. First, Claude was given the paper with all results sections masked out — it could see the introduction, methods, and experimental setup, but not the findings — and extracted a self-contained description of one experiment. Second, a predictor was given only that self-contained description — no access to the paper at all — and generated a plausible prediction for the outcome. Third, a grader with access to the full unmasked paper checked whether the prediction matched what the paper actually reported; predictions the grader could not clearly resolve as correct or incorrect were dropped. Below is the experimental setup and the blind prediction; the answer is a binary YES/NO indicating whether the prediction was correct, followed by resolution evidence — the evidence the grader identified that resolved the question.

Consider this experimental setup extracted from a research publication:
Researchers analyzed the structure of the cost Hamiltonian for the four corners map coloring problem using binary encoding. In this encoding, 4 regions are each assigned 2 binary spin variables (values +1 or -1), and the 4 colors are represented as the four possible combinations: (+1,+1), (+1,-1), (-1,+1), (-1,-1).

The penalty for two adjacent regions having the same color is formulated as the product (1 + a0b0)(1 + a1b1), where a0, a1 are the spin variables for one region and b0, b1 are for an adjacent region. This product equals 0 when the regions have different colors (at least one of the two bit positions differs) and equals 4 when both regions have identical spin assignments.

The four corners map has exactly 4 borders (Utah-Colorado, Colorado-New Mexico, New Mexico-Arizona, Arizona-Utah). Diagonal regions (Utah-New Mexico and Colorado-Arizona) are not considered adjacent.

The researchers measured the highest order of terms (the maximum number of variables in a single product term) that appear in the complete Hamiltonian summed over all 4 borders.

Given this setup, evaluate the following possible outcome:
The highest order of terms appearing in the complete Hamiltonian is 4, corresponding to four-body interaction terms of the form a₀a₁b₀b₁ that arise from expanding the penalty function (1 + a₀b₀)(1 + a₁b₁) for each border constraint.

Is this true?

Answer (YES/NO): YES